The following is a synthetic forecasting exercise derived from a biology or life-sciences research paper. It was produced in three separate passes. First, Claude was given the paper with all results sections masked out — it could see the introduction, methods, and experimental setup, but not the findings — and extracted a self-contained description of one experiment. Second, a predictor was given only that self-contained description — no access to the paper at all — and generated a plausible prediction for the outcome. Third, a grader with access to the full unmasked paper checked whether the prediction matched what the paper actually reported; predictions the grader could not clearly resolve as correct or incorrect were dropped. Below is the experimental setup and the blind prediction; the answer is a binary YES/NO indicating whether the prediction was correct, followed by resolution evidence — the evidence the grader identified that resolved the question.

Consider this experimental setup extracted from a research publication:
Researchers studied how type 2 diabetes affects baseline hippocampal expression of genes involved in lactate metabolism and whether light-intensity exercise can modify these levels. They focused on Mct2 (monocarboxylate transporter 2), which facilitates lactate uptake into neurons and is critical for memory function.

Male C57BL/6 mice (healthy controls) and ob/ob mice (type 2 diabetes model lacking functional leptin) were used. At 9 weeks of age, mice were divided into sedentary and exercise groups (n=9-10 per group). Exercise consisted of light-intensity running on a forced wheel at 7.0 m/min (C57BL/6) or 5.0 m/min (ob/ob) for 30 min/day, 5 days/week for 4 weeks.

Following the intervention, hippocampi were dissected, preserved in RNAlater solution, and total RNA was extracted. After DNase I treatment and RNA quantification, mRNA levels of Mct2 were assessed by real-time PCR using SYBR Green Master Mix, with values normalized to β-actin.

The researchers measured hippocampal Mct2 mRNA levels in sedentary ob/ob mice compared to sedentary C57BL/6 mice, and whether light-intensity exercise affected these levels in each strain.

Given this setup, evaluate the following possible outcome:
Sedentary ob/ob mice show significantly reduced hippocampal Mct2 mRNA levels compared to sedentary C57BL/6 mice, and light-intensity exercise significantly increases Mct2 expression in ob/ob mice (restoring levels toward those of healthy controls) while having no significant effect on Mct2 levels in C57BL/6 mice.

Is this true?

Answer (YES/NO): NO